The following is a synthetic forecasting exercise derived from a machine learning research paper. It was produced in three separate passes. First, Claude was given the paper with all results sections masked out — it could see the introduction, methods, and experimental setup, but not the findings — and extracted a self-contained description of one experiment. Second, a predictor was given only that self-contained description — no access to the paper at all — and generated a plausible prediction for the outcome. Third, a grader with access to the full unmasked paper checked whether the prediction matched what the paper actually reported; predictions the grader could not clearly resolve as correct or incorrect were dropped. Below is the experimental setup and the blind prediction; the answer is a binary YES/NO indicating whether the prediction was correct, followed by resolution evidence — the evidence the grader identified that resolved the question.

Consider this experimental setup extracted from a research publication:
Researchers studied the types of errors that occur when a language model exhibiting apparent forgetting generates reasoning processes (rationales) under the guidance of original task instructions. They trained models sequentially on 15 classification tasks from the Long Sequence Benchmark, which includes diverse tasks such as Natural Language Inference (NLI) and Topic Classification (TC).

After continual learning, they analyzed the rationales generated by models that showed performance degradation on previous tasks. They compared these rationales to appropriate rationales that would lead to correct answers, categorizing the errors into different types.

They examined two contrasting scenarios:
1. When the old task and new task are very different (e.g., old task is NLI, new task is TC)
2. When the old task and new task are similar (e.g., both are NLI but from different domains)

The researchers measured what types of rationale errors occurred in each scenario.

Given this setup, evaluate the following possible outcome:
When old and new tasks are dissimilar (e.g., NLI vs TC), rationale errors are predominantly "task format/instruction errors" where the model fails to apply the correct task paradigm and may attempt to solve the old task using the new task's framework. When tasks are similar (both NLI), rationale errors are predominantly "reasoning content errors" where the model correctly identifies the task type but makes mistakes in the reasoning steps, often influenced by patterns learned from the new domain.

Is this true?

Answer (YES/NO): YES